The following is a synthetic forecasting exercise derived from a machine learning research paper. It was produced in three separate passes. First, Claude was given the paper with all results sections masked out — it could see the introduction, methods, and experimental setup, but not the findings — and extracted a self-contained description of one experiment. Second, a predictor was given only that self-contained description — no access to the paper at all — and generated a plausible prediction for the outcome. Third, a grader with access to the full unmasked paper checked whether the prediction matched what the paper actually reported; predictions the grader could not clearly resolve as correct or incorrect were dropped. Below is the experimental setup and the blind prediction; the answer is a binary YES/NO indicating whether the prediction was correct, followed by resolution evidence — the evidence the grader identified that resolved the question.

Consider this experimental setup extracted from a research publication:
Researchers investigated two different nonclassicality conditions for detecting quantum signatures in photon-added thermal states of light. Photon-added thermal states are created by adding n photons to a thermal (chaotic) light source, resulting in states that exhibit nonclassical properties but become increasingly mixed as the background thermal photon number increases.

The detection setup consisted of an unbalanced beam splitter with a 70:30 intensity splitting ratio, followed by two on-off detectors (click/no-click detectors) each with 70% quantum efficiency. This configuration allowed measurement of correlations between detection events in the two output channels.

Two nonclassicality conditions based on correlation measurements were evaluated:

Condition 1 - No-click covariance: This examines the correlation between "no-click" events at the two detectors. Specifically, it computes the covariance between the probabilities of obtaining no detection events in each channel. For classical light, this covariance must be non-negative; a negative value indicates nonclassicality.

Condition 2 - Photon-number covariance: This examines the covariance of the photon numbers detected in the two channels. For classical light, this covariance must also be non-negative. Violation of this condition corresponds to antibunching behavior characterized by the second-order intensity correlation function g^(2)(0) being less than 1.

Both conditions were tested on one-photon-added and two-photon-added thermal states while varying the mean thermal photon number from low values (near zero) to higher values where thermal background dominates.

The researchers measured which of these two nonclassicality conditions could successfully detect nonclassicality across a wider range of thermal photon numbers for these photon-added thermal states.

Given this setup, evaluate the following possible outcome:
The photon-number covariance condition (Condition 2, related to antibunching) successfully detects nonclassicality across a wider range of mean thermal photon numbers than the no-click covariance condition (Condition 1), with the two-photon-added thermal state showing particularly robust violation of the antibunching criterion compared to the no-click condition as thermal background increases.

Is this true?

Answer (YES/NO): NO